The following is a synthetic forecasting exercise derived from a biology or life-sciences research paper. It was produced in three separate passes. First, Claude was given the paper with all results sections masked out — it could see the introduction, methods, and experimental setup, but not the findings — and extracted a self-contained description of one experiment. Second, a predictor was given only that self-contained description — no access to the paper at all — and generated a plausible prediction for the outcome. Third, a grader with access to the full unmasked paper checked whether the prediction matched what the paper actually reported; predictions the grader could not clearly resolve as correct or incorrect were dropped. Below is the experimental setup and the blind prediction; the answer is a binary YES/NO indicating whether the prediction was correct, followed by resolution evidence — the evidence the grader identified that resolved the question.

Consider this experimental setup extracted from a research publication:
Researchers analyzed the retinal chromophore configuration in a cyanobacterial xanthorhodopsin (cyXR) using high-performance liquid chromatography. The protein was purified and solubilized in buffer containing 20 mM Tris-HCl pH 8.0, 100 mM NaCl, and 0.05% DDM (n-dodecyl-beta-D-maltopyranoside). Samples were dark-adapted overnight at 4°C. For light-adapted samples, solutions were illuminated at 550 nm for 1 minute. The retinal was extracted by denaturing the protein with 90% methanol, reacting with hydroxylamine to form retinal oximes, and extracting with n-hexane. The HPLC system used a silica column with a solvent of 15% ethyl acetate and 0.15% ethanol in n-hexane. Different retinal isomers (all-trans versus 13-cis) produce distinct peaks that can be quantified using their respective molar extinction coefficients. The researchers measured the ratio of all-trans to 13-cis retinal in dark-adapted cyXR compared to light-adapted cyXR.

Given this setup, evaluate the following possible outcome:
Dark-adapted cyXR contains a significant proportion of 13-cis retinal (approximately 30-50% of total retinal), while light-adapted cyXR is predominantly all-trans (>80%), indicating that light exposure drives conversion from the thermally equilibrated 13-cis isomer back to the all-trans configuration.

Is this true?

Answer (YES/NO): NO